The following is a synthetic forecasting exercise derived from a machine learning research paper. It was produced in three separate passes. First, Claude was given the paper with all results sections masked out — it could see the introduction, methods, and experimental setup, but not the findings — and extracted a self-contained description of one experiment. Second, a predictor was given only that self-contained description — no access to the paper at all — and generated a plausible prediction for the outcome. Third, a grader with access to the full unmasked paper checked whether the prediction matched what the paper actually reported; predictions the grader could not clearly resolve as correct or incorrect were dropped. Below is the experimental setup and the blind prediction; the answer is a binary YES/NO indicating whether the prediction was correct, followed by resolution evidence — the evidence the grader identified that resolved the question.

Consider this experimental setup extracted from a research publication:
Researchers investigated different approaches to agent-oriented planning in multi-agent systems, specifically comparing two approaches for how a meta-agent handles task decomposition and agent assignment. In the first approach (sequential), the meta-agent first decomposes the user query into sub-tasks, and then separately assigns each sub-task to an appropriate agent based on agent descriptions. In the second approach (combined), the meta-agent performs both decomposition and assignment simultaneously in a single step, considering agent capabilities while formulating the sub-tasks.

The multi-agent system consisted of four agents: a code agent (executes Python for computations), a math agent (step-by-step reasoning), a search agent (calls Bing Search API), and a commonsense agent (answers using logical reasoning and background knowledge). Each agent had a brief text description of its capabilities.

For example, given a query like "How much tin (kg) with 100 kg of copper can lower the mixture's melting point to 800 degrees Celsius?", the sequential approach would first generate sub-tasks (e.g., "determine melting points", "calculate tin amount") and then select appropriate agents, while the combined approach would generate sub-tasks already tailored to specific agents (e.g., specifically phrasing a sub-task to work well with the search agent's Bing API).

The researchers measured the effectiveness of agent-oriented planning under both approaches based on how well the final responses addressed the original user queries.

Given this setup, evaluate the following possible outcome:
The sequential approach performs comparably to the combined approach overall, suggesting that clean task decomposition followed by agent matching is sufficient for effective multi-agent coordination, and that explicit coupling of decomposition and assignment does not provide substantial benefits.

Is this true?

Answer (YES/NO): NO